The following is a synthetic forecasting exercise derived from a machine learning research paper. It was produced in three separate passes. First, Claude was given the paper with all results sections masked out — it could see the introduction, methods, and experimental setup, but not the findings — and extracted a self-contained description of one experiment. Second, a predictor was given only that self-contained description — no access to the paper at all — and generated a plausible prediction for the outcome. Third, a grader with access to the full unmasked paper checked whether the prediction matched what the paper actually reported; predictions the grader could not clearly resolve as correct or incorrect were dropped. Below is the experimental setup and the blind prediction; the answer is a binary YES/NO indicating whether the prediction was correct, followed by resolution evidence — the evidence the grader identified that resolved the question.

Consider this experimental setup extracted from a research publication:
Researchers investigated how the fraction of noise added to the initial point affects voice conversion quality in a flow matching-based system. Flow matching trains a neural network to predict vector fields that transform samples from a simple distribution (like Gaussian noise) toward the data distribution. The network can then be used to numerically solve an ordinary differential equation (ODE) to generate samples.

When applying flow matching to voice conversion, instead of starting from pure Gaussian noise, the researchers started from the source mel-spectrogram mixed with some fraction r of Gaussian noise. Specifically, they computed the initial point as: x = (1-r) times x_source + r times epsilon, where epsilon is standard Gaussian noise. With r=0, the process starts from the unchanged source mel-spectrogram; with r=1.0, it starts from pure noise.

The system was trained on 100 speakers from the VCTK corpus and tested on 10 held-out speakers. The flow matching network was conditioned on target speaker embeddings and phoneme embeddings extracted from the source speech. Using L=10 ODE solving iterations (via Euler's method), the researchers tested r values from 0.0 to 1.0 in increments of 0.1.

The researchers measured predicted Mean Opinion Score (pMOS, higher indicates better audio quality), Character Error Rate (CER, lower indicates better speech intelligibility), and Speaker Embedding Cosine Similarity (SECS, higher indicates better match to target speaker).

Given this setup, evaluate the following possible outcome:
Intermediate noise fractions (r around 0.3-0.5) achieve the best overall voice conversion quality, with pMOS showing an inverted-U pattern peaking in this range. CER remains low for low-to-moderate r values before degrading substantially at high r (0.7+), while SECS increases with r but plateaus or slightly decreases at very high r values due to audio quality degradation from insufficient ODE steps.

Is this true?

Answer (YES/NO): NO